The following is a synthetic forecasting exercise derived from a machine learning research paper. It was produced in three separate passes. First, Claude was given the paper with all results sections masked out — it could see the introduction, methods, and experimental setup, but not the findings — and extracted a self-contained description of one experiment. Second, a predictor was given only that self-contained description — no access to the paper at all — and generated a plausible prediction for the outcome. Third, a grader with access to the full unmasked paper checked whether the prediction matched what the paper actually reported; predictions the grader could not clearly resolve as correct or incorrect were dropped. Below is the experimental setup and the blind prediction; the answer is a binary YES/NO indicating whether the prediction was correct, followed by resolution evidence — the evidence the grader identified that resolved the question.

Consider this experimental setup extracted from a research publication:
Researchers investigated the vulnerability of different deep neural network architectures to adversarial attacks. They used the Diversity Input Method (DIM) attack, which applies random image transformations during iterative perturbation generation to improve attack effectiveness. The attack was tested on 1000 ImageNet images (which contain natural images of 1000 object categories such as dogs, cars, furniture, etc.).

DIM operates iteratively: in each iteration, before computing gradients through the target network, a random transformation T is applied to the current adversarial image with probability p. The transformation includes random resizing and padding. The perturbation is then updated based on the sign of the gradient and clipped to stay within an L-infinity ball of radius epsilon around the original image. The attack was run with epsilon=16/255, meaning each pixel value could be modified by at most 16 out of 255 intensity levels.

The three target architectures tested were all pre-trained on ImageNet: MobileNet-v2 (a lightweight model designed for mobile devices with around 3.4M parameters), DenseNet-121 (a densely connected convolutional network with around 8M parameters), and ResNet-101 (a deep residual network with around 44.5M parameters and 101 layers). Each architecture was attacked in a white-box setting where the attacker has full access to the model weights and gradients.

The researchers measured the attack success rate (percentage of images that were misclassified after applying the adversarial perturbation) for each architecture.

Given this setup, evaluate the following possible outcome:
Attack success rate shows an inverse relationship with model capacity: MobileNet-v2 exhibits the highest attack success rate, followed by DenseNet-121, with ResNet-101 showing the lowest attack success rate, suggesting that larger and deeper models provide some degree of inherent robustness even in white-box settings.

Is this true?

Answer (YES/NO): NO